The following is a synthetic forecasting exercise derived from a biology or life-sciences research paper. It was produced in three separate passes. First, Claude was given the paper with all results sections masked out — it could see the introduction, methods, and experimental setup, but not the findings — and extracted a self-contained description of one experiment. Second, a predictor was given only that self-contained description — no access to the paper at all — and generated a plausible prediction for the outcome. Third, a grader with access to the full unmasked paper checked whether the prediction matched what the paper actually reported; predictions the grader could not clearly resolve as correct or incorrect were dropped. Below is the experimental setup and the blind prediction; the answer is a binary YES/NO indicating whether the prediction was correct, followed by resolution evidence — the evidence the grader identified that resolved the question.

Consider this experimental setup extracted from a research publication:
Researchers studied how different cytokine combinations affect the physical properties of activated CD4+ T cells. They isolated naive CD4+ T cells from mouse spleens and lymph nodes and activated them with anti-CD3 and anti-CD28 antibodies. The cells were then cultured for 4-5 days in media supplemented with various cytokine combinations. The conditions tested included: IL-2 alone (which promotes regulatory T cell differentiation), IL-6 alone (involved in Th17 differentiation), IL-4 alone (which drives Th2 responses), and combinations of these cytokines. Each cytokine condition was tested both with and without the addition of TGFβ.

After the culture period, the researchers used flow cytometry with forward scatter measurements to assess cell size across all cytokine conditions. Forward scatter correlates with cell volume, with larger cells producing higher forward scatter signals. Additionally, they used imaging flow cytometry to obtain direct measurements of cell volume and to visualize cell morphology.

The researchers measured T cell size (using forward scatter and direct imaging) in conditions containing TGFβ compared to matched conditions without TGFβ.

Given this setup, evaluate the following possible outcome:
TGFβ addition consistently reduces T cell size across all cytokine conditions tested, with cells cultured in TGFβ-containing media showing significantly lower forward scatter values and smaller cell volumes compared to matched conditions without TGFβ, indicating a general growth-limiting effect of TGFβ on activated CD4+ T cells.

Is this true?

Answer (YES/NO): YES